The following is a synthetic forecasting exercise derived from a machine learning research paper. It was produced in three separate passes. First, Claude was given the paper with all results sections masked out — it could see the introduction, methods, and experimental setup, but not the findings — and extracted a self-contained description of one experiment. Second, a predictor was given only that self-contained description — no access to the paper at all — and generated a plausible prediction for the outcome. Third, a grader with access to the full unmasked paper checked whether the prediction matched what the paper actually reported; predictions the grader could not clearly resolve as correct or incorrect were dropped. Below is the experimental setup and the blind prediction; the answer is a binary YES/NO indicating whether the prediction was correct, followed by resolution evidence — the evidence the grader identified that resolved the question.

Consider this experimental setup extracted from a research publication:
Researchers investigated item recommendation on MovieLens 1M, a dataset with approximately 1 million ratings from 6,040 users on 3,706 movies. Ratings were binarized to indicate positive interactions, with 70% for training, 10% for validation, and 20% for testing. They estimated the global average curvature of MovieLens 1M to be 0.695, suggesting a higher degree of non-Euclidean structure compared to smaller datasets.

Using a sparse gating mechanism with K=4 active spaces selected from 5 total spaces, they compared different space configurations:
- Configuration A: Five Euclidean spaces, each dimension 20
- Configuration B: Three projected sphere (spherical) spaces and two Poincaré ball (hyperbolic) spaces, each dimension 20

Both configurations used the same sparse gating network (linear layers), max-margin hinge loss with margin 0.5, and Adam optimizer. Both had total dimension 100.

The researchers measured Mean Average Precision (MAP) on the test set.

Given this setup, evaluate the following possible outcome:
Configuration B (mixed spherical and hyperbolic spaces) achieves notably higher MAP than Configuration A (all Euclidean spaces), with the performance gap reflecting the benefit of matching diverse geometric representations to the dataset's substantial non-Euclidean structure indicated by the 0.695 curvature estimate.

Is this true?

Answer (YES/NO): YES